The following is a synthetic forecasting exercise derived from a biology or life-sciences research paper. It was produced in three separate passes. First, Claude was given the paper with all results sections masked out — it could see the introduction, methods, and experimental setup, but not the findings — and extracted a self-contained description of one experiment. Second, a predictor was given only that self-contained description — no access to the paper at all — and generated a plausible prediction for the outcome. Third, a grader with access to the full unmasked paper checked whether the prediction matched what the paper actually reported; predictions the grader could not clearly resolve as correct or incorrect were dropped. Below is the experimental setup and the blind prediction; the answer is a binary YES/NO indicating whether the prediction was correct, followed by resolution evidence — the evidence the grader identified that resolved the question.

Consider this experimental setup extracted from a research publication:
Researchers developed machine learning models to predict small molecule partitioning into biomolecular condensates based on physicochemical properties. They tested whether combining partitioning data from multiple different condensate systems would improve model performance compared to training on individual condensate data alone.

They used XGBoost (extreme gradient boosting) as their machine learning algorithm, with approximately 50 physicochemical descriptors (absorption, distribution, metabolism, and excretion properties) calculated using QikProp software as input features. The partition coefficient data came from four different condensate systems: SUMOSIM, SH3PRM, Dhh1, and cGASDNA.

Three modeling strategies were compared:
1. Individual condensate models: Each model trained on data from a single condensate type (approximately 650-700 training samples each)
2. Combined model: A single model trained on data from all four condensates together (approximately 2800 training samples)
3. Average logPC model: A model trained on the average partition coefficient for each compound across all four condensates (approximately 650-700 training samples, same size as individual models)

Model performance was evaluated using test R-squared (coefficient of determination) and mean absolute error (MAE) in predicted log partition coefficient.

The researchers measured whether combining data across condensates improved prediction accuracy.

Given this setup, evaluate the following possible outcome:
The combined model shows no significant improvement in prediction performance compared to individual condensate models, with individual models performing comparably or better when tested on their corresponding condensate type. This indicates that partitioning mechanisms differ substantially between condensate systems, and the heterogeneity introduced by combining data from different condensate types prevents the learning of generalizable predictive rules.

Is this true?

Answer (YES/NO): NO